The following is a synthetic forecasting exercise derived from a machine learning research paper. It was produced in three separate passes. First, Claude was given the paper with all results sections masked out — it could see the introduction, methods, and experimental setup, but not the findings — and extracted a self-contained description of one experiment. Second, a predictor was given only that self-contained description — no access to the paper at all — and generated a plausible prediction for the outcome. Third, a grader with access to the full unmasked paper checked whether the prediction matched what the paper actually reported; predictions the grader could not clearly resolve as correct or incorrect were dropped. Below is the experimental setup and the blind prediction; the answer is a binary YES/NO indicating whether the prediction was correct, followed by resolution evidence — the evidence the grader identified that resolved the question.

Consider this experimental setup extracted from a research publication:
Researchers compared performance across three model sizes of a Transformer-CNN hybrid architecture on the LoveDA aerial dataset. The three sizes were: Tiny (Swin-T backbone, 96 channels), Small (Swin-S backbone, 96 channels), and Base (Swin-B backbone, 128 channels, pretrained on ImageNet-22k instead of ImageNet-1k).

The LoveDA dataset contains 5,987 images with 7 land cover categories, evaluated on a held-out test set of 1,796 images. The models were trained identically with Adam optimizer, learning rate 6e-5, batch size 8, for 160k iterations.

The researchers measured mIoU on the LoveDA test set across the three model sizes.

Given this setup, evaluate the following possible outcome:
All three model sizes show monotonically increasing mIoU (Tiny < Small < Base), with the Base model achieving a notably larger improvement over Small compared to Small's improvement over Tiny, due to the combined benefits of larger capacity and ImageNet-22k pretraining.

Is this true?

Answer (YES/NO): YES